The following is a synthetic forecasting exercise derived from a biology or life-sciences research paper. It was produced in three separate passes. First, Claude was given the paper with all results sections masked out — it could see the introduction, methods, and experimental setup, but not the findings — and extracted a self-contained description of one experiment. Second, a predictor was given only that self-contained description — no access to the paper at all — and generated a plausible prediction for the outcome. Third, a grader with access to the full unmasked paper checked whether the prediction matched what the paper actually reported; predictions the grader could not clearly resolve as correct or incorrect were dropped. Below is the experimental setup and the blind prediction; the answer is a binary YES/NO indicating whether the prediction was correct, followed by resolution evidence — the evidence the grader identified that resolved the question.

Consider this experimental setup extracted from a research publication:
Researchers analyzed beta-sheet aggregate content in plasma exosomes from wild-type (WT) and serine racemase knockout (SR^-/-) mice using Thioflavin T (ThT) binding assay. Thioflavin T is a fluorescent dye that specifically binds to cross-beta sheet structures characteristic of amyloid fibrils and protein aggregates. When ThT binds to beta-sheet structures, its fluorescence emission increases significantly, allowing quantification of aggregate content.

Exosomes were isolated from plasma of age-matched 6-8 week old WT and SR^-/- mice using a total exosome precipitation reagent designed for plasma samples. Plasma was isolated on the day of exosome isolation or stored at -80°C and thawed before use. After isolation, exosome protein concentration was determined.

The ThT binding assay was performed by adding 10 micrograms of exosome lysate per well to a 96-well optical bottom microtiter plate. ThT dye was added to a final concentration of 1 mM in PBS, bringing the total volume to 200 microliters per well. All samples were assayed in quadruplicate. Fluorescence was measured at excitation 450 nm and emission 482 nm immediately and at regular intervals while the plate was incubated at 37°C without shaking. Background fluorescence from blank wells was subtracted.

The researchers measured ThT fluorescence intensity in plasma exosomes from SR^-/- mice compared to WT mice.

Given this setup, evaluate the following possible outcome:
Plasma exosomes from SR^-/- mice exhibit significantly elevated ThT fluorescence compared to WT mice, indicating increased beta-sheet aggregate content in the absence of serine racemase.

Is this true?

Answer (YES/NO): YES